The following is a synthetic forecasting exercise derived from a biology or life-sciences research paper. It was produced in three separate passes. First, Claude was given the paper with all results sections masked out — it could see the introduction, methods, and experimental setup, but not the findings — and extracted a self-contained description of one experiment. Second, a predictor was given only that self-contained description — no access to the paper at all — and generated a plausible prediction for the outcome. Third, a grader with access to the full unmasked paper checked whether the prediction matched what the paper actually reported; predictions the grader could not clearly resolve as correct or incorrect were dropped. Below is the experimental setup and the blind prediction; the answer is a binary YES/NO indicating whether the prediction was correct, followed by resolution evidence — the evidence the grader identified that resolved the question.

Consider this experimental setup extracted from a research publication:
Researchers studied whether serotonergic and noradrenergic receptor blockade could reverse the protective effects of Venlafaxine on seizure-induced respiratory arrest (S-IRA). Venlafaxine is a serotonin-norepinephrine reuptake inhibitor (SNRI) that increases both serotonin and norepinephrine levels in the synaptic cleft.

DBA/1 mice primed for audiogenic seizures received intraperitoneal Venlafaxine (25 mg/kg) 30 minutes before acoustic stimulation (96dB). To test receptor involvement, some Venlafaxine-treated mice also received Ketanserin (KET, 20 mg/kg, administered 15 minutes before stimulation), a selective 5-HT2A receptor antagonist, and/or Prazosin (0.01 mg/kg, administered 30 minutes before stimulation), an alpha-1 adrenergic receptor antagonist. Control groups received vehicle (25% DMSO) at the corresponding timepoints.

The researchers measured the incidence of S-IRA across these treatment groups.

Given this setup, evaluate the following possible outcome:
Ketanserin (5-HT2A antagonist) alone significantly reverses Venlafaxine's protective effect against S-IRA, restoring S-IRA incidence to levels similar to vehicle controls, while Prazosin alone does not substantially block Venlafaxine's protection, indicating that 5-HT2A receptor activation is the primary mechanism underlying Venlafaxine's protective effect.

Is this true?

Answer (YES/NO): NO